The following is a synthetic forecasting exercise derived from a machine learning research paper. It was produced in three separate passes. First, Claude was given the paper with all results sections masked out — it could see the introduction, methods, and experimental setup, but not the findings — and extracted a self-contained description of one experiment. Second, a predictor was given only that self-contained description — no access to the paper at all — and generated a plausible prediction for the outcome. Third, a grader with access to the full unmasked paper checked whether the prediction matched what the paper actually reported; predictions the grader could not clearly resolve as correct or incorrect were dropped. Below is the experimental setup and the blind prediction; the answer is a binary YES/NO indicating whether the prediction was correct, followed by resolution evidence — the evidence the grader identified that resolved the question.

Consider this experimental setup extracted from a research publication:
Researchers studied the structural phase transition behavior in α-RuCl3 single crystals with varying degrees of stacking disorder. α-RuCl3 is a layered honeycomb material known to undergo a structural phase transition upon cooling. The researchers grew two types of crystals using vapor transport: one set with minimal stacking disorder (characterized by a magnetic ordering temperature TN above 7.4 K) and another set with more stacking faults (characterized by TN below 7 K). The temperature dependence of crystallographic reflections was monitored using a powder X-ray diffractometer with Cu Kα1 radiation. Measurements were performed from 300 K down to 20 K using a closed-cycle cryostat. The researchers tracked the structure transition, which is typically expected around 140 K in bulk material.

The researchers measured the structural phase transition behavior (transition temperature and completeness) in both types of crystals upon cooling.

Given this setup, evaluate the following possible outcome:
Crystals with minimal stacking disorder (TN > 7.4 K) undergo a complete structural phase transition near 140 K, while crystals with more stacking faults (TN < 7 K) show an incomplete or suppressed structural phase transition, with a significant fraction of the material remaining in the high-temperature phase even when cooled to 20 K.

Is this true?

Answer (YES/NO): YES